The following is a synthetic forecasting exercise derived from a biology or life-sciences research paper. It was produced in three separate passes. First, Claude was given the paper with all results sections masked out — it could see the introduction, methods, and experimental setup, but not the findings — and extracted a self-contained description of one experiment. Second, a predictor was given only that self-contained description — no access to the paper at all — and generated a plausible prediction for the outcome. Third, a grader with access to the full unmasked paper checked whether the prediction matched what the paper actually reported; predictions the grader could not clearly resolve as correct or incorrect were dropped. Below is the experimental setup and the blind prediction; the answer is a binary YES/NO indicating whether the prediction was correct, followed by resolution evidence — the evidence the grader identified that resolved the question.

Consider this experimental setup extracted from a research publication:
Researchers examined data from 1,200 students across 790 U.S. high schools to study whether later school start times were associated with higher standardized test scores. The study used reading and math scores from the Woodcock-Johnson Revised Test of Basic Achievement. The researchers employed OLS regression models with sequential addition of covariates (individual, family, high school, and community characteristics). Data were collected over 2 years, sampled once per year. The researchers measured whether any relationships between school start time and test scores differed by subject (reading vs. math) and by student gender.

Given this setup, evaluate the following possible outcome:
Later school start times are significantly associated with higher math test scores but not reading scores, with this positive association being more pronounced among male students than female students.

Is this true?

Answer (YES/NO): NO